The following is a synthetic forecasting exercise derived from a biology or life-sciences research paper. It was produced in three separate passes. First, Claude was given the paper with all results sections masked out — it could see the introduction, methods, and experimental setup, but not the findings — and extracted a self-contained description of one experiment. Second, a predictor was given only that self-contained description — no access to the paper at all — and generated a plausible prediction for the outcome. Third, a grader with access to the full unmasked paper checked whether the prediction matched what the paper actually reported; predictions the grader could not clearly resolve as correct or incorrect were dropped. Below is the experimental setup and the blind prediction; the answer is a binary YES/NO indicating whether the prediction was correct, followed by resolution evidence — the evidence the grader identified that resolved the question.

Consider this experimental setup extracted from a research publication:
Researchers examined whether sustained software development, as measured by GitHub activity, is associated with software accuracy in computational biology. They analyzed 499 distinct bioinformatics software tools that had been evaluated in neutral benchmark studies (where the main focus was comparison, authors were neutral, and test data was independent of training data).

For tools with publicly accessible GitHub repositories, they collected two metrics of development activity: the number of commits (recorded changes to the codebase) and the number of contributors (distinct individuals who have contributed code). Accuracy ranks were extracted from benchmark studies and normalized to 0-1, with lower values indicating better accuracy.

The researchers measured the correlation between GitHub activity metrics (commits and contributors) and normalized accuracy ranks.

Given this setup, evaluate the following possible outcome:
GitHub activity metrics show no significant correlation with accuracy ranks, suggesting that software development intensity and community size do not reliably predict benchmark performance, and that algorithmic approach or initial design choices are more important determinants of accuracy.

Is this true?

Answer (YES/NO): NO